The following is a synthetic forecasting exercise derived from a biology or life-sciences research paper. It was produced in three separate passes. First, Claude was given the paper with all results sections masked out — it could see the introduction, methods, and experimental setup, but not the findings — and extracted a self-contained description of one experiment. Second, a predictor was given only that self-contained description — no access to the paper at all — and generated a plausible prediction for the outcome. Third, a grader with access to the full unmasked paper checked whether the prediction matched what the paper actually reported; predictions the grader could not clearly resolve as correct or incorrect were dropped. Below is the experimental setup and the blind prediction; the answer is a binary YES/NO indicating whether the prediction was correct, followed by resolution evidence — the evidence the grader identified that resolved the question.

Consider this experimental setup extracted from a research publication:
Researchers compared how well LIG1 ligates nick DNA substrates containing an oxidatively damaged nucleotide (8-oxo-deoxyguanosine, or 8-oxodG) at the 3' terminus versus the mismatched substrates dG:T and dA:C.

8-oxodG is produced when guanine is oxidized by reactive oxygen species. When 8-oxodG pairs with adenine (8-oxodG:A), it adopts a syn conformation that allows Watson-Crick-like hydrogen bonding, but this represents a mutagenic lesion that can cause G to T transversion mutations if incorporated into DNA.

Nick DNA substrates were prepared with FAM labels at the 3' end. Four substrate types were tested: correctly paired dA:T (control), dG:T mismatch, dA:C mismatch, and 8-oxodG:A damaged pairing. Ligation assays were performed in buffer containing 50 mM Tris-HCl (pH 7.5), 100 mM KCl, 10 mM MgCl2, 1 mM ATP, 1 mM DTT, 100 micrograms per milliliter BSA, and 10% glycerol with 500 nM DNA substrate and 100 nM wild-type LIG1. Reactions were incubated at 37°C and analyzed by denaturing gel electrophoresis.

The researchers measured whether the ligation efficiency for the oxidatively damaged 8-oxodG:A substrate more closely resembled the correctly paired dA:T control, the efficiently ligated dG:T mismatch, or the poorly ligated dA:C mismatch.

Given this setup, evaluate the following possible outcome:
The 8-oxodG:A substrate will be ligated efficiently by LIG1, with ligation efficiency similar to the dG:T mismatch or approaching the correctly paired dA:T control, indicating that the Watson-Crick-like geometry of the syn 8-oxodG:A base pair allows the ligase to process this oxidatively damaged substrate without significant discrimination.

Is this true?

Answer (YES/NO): YES